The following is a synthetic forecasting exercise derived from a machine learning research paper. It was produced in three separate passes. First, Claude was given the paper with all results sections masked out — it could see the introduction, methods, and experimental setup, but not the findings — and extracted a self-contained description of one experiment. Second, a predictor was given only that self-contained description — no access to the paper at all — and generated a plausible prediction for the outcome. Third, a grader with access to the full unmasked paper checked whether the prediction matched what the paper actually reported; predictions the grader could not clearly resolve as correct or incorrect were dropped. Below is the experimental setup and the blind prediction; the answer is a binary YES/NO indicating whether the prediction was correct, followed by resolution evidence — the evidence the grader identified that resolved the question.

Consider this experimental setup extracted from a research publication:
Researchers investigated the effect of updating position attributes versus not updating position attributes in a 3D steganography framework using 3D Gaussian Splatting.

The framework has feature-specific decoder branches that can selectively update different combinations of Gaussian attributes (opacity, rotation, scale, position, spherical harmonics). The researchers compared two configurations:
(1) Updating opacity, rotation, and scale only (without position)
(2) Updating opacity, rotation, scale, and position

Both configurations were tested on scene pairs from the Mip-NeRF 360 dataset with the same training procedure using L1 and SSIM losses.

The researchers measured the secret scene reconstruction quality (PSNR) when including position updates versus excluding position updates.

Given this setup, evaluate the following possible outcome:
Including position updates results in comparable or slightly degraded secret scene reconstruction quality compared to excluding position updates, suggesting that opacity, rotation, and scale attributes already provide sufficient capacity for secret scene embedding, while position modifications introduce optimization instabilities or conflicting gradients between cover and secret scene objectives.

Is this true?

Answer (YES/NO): NO